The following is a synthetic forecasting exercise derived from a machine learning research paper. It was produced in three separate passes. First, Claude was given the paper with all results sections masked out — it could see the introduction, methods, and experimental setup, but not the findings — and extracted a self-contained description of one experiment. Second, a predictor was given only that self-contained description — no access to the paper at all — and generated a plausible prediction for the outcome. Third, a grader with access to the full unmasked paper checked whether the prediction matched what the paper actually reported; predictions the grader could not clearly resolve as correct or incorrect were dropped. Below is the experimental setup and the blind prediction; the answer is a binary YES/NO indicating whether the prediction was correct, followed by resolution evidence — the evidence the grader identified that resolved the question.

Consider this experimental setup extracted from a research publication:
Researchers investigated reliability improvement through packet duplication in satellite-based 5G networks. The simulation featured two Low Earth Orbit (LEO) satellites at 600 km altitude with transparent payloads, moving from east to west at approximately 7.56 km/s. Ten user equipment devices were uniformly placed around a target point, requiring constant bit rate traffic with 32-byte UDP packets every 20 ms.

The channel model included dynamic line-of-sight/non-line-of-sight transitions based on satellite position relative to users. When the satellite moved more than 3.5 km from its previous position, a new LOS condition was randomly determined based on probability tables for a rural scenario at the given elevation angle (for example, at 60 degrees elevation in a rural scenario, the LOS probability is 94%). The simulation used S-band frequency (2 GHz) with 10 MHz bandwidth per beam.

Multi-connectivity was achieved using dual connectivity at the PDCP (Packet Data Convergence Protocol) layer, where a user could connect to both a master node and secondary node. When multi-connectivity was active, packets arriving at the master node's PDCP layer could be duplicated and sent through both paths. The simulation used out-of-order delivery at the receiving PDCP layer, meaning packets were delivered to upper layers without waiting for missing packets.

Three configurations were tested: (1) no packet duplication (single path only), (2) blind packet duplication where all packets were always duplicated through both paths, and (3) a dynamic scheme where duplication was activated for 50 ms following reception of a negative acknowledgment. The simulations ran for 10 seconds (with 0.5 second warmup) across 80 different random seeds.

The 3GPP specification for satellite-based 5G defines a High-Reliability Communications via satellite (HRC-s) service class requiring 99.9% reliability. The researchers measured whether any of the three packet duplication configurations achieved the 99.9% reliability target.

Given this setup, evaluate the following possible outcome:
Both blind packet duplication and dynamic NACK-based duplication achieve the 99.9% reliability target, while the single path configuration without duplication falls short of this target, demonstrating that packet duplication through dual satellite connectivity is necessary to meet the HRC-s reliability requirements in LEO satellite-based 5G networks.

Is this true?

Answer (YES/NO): NO